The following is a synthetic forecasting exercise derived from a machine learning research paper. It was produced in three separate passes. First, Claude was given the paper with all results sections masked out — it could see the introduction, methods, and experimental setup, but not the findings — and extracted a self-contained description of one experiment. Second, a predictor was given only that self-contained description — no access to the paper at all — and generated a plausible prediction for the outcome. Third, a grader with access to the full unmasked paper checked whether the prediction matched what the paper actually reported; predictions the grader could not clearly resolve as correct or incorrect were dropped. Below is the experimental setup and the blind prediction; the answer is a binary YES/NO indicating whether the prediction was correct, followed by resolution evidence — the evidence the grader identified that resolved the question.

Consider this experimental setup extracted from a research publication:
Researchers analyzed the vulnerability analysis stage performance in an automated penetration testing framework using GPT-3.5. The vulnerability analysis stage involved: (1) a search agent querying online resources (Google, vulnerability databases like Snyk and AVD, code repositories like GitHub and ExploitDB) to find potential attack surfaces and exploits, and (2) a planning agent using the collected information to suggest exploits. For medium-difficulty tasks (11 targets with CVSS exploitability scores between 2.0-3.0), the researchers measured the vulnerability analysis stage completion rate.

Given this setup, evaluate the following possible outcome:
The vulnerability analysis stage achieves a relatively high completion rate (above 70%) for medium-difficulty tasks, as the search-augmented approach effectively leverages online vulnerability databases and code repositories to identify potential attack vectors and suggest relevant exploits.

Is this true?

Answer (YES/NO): YES